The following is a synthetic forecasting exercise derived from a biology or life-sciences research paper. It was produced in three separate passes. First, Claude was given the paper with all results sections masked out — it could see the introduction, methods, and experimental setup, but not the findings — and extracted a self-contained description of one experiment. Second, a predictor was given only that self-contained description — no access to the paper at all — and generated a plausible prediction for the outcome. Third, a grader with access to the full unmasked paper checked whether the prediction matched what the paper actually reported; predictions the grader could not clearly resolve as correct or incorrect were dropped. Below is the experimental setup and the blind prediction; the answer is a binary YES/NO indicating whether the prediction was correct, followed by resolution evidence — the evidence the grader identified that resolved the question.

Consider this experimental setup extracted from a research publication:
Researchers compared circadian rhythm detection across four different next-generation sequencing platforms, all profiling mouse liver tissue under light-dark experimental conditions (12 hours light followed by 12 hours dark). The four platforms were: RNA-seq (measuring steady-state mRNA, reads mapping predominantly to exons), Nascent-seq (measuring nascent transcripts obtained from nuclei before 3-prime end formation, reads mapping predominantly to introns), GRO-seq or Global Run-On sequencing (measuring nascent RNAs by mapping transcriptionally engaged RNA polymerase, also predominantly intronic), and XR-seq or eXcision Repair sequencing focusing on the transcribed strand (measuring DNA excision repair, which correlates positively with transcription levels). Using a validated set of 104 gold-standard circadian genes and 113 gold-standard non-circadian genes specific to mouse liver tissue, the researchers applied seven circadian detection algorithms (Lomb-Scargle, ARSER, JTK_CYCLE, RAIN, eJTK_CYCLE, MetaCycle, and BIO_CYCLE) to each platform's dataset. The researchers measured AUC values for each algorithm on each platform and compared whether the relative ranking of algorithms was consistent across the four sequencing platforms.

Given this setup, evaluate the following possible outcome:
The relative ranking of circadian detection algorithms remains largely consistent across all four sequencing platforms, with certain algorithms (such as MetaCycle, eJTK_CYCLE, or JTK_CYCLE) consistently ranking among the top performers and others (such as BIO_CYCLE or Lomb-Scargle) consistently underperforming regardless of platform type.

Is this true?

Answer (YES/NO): NO